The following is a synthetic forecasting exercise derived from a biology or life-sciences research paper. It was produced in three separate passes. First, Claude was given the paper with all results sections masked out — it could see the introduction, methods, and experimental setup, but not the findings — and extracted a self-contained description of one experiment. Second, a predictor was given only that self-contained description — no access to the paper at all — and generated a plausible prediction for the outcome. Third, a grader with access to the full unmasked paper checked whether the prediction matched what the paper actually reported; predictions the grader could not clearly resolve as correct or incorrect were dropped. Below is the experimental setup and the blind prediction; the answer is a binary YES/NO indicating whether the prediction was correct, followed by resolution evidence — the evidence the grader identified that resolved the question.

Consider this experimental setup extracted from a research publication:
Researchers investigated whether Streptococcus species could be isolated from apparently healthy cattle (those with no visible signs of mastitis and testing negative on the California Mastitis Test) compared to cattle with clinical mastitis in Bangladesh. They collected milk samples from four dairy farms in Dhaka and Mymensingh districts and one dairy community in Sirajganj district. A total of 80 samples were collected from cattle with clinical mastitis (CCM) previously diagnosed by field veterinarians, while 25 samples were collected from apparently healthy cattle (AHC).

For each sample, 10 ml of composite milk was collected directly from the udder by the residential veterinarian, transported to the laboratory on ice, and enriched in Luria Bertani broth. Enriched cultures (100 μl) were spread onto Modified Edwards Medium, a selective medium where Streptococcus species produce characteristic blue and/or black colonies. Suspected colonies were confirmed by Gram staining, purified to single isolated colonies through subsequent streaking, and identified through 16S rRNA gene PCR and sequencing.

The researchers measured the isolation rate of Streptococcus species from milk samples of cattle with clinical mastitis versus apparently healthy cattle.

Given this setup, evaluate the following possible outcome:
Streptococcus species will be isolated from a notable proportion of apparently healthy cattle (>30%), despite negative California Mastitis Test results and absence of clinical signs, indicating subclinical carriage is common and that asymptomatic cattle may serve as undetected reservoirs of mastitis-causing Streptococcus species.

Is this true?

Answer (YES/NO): NO